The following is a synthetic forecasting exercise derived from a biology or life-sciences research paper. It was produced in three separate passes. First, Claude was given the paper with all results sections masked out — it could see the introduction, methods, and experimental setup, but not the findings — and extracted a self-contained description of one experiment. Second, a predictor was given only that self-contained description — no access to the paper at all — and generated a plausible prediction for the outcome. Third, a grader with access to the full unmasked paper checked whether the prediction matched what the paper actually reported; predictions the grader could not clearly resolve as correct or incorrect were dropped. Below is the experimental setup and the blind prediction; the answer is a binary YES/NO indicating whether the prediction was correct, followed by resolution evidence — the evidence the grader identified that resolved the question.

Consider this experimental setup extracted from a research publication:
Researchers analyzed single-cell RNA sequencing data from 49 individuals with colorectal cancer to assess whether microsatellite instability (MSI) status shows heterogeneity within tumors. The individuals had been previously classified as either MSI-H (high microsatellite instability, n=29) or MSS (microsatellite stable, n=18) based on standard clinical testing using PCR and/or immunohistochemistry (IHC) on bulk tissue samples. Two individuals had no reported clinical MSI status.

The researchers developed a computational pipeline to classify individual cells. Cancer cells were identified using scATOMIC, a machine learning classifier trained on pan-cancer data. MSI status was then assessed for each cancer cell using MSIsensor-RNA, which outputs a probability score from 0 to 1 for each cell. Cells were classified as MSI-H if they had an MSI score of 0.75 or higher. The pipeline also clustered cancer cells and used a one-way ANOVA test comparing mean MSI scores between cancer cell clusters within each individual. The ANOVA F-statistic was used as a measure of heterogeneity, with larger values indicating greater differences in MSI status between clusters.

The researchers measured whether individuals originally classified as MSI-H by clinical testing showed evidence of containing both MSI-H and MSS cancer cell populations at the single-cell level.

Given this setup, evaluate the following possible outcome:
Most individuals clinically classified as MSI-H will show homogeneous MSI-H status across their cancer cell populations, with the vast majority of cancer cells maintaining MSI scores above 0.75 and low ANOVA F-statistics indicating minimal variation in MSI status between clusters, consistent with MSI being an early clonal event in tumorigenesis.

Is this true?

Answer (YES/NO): NO